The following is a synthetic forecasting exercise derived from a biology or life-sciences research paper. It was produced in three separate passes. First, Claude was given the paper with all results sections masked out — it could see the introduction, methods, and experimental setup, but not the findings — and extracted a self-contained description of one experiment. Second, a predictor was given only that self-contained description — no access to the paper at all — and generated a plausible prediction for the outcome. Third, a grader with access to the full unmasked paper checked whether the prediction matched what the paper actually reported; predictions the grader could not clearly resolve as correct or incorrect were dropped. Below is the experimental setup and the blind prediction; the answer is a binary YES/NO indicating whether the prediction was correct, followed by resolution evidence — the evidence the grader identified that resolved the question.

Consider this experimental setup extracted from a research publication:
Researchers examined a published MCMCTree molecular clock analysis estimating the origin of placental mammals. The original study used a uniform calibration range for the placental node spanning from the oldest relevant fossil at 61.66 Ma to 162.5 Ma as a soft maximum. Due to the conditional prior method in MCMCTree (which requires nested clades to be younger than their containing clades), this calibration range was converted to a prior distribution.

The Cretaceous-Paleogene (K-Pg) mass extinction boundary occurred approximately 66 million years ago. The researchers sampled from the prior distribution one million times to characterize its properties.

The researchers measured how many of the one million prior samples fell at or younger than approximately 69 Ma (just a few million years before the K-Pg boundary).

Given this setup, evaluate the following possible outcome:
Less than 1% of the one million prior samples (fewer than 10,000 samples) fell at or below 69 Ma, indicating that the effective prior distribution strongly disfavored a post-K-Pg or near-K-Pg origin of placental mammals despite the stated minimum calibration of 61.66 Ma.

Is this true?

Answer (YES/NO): NO